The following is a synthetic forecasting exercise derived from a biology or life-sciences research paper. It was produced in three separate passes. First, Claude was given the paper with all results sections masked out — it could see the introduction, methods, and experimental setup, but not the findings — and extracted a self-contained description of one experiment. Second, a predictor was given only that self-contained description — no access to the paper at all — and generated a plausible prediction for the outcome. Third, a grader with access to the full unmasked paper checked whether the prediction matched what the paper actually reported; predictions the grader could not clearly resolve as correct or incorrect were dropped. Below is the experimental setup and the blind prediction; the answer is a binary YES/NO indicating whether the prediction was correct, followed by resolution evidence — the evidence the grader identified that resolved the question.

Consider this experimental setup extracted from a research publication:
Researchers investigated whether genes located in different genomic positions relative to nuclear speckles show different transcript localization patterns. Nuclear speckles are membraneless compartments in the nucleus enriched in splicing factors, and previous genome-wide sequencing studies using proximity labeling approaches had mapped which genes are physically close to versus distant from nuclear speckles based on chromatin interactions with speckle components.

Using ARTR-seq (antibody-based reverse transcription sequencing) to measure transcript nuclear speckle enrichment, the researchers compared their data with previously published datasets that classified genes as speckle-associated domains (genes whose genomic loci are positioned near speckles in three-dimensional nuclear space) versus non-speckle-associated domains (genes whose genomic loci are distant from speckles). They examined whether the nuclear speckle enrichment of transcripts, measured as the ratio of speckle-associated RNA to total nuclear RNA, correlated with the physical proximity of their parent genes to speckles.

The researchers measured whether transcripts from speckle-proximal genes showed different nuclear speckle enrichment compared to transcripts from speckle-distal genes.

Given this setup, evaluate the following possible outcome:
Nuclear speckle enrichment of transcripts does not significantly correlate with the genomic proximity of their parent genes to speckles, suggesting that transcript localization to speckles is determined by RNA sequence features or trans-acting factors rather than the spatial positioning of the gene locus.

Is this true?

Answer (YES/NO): NO